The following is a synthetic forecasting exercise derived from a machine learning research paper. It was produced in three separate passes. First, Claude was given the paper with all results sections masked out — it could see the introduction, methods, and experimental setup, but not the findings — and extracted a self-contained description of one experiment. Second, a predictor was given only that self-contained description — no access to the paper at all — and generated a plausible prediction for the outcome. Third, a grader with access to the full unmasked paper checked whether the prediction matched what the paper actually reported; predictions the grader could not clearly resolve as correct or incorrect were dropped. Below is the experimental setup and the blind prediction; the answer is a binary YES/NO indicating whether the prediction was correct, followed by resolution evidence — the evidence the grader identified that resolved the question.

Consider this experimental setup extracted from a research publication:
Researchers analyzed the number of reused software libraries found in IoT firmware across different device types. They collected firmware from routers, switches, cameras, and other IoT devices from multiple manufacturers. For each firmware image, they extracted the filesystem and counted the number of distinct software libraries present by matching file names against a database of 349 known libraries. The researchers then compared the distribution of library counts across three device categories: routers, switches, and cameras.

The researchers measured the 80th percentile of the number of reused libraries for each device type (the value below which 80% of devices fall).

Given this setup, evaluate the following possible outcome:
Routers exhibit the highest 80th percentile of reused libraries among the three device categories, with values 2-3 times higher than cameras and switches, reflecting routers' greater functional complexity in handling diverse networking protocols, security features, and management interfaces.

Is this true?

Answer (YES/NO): NO